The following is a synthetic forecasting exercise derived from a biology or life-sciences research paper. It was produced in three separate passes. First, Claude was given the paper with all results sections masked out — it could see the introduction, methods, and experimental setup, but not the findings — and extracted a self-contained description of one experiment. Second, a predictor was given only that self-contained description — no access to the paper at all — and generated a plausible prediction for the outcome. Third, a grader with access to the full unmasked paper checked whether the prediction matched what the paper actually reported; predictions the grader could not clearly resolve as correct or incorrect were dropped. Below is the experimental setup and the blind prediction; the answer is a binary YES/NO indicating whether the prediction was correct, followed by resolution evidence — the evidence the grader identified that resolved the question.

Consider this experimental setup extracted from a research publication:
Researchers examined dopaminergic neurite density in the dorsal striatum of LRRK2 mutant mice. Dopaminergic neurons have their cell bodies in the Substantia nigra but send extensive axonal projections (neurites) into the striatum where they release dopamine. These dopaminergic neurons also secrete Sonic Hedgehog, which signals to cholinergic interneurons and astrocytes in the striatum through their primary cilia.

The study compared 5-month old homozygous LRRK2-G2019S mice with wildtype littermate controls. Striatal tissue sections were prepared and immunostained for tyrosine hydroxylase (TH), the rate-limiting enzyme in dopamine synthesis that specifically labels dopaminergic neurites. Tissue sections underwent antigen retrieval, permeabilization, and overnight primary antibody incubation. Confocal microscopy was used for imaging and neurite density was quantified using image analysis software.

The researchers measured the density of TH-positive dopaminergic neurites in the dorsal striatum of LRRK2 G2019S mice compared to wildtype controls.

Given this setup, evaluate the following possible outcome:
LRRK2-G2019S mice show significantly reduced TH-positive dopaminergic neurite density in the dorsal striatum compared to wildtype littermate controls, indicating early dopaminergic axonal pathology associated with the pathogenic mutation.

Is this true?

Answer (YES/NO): YES